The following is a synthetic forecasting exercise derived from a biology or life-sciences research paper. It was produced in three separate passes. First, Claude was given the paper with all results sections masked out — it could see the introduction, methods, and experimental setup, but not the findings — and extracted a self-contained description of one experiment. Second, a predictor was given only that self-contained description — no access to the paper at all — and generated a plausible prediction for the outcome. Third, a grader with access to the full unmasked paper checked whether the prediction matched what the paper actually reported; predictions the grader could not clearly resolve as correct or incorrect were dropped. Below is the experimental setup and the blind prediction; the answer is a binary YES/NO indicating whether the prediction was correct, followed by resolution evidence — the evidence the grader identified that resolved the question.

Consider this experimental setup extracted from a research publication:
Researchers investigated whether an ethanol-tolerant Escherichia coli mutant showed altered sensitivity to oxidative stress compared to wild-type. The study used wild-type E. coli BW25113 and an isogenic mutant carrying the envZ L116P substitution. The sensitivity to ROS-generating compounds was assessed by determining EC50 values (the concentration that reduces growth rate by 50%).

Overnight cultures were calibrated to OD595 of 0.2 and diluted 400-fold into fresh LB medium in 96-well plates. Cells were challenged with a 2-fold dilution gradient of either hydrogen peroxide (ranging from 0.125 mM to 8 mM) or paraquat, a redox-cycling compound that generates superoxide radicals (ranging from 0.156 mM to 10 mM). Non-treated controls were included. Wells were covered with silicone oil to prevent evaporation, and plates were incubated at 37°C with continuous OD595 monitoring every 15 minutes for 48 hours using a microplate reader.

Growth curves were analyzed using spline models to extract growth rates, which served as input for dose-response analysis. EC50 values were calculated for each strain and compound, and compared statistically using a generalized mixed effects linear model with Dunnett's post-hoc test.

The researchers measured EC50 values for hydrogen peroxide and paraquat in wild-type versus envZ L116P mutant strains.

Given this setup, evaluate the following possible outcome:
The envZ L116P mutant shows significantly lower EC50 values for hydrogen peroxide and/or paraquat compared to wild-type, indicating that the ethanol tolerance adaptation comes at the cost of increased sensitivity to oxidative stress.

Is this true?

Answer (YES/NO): NO